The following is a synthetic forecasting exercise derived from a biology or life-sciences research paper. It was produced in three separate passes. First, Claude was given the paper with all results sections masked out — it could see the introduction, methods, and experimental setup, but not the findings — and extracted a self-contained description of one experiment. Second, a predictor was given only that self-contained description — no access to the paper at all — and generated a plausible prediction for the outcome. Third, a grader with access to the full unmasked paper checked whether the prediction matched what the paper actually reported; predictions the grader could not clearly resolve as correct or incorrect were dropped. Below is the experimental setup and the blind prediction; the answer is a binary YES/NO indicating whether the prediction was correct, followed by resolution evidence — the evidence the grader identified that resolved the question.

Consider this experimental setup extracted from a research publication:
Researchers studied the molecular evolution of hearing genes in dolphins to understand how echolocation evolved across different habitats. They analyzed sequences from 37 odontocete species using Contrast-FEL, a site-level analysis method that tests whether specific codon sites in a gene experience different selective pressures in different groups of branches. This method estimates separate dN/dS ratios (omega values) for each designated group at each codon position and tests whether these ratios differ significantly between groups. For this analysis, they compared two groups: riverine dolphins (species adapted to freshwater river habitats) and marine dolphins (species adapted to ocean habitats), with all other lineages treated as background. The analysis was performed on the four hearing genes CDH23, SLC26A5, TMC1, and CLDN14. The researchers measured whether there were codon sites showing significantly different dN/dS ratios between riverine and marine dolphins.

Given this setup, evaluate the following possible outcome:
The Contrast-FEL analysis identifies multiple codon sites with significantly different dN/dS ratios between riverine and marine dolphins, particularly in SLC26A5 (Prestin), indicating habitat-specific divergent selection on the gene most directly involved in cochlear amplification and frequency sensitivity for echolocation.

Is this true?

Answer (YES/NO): NO